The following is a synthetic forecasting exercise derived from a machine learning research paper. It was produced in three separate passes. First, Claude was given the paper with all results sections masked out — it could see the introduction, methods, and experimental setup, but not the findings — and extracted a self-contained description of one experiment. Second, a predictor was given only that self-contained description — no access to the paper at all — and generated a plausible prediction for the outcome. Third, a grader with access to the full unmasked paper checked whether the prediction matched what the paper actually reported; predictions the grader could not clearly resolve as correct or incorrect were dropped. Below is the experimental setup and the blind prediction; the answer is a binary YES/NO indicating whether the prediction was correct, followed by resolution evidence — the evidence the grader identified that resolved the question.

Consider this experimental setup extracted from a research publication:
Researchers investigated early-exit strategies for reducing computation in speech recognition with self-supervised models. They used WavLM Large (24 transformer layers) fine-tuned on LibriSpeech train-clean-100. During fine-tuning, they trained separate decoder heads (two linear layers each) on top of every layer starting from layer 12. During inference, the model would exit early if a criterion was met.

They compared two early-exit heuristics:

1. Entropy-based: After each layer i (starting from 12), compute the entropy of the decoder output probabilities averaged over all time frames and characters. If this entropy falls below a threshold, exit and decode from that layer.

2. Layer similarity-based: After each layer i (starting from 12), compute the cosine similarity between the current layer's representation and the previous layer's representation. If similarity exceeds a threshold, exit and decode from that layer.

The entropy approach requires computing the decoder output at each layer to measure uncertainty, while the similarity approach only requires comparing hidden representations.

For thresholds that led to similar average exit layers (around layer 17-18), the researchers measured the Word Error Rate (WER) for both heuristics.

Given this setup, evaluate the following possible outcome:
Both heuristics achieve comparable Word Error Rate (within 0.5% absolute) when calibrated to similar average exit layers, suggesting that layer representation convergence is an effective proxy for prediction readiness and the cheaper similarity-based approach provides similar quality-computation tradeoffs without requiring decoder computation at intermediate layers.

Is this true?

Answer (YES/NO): NO